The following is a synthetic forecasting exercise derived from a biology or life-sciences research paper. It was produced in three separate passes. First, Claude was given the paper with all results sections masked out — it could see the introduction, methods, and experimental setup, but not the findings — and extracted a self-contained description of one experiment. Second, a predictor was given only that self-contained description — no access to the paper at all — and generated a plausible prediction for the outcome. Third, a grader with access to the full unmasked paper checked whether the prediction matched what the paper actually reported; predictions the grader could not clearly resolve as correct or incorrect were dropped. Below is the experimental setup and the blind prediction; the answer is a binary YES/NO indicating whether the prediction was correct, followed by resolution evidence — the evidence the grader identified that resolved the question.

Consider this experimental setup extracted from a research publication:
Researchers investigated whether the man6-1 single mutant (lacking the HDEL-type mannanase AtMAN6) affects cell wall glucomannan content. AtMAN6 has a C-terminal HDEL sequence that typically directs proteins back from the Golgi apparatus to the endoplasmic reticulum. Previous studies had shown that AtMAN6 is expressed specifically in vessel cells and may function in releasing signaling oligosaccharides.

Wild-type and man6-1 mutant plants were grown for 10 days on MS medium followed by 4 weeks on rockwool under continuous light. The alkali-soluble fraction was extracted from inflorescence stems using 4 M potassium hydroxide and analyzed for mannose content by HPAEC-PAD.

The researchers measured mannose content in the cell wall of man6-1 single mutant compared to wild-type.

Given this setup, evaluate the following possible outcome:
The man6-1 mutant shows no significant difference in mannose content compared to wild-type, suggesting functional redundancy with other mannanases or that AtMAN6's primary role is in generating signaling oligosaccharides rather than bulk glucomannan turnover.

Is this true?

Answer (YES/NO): YES